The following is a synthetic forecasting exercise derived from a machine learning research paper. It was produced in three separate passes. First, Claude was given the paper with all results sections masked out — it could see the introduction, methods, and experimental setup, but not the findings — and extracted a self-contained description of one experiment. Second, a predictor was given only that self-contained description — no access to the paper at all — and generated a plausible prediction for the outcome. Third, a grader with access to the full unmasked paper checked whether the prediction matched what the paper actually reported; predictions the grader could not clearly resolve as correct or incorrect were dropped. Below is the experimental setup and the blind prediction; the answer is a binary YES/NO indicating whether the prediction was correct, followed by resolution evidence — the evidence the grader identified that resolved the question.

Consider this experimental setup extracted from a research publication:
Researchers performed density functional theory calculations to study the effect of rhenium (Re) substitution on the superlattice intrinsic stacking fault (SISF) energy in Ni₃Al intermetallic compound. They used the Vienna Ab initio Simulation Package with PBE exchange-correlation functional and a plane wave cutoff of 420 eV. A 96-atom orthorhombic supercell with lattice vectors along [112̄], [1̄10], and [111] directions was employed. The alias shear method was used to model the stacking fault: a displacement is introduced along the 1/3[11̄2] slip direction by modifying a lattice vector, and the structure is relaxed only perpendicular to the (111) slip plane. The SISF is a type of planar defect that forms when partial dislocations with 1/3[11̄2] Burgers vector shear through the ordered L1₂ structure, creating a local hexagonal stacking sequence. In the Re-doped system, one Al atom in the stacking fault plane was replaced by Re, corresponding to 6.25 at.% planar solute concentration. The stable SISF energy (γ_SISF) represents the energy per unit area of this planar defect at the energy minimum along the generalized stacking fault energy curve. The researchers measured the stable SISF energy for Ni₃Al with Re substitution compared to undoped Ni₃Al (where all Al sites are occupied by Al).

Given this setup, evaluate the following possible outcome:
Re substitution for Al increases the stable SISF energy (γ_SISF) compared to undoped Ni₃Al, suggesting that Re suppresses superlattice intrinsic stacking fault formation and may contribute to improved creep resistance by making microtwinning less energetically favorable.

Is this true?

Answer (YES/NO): NO